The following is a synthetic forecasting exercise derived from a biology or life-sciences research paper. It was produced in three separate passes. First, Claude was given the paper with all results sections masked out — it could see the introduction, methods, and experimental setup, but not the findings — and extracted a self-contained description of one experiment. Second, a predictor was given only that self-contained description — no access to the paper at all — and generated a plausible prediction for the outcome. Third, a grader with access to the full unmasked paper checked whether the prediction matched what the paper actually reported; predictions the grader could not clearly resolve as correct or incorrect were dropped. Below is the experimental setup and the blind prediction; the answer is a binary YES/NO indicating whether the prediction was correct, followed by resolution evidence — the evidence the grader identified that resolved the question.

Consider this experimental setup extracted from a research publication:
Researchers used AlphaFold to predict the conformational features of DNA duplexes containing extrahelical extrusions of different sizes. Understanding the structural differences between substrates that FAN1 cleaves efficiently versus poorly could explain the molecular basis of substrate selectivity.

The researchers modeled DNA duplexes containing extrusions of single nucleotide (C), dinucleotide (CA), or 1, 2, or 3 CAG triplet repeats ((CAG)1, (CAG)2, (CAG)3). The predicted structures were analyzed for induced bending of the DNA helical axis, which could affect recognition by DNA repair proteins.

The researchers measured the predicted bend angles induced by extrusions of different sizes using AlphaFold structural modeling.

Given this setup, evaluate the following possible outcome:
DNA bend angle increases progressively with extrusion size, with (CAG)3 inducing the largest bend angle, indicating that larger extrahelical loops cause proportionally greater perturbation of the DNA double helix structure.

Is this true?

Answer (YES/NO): NO